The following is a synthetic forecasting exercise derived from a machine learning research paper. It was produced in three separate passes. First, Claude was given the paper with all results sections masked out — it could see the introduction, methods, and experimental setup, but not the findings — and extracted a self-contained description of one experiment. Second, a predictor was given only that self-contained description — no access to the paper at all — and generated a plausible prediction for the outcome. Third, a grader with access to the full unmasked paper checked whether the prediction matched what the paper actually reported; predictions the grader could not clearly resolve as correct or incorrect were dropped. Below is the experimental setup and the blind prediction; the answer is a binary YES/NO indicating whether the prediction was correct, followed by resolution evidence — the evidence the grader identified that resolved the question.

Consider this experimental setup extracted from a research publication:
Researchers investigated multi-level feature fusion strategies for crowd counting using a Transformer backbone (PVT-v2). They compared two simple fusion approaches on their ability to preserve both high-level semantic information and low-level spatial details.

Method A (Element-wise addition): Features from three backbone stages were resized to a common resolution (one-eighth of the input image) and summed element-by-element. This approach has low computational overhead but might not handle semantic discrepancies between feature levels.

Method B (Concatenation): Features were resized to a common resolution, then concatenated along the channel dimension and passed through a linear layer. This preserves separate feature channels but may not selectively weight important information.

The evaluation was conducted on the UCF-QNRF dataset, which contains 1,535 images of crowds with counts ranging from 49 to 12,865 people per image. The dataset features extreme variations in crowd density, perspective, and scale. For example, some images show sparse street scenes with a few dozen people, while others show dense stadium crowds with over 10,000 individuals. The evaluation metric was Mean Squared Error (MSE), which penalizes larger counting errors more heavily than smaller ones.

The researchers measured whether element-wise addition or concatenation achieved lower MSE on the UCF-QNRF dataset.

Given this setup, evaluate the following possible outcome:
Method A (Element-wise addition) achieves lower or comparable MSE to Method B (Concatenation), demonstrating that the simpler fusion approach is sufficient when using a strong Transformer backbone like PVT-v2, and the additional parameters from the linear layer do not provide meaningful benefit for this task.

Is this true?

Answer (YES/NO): NO